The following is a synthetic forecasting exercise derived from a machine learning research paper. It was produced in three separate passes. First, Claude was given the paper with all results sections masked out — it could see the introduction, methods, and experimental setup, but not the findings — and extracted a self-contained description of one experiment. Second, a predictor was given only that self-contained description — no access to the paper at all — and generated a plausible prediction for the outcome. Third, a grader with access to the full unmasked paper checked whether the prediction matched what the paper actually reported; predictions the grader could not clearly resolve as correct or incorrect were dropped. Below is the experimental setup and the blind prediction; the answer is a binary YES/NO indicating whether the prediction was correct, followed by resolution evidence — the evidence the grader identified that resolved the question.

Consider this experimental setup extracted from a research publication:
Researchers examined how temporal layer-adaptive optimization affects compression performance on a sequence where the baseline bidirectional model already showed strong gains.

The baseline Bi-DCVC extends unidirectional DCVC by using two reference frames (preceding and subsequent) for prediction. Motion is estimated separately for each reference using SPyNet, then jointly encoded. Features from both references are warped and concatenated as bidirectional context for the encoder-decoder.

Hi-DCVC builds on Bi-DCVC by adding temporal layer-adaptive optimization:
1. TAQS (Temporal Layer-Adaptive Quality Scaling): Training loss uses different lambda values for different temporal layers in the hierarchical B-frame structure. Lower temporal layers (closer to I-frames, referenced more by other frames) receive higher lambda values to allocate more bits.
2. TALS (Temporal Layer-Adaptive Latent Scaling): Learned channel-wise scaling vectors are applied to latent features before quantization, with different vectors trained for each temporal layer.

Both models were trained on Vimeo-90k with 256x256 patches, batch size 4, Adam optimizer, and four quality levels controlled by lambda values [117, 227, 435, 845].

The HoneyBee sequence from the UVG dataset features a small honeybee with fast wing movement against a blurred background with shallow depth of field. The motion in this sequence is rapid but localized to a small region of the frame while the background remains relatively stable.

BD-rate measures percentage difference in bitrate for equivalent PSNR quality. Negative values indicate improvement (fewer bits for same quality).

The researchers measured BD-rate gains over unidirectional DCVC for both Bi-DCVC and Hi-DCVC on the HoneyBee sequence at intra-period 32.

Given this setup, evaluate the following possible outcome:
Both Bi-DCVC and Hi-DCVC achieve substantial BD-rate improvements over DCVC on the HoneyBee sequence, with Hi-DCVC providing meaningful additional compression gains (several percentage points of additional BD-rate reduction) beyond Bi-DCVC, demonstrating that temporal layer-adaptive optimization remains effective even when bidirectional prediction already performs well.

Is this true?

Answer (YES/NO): NO